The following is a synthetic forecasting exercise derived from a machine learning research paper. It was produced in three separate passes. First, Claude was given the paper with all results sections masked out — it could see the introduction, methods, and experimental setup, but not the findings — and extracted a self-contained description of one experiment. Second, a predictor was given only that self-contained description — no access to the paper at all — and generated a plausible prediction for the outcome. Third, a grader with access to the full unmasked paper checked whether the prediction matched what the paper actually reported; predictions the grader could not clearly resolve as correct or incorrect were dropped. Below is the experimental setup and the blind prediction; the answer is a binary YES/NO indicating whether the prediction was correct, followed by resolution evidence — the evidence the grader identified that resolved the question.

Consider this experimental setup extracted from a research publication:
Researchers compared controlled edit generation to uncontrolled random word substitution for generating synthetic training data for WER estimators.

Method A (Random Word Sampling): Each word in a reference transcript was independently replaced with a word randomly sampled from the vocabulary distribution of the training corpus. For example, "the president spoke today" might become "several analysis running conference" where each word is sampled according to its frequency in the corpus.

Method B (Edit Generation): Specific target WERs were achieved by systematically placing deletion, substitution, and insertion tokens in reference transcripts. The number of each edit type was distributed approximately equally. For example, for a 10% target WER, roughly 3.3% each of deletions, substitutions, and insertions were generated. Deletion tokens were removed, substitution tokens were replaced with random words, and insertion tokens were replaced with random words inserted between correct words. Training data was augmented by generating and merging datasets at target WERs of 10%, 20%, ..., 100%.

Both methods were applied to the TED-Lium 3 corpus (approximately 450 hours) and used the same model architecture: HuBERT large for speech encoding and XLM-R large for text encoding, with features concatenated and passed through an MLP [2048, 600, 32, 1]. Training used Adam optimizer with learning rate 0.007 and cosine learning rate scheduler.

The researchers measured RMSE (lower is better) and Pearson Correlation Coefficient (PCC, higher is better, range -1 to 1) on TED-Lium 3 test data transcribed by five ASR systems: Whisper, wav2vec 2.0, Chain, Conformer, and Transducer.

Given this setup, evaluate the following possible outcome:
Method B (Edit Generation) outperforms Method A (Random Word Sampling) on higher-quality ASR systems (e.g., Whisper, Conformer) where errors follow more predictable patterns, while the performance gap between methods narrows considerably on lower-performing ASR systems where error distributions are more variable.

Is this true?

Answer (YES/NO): NO